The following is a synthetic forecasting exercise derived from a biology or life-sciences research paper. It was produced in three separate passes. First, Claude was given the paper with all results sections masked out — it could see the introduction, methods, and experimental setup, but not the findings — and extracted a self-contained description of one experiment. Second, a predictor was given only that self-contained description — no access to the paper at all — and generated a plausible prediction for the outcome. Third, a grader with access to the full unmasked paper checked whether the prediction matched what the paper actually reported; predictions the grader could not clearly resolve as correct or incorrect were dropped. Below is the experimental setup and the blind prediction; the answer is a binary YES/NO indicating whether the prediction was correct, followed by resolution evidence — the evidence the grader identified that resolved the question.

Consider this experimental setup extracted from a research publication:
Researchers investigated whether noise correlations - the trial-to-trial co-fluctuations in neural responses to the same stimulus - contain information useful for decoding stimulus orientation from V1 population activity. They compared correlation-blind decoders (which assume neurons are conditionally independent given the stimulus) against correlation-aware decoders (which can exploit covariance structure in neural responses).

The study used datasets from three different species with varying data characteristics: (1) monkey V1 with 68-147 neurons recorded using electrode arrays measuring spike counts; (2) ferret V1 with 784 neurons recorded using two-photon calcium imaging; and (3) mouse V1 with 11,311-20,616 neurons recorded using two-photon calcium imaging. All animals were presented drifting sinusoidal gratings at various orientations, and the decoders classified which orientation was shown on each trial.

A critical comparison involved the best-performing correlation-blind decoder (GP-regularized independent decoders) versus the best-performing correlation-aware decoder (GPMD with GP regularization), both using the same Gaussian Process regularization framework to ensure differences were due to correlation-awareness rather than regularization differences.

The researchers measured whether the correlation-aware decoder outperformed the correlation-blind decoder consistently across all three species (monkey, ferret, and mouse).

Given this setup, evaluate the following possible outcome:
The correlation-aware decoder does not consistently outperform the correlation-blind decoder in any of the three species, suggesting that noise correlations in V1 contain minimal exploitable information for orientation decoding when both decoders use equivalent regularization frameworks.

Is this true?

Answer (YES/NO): NO